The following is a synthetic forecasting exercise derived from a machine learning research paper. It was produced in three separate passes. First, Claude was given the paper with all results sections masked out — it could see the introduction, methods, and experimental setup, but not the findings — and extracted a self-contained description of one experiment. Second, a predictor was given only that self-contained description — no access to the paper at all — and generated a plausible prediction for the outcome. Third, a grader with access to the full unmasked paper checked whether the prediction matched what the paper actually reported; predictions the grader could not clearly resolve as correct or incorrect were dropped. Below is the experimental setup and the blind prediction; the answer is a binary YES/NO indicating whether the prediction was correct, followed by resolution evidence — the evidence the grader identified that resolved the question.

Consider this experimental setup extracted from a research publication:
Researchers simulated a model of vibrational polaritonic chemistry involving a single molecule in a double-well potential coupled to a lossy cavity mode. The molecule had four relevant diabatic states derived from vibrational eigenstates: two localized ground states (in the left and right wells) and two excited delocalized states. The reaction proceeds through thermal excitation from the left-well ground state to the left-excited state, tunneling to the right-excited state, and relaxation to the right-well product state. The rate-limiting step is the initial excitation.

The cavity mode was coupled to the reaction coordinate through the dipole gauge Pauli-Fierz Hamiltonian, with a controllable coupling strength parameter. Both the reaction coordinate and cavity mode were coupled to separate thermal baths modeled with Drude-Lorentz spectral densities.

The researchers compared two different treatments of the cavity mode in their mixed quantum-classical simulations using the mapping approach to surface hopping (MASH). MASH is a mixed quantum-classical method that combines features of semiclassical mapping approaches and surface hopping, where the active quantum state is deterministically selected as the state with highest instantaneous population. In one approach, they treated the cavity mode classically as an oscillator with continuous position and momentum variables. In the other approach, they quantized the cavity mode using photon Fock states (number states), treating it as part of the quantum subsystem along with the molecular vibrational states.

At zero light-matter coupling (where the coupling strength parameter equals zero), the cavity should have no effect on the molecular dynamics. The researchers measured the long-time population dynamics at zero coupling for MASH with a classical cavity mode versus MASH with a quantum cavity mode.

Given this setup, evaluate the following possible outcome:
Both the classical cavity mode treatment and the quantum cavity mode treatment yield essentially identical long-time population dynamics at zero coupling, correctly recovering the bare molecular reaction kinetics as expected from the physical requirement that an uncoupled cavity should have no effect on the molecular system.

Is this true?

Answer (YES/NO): NO